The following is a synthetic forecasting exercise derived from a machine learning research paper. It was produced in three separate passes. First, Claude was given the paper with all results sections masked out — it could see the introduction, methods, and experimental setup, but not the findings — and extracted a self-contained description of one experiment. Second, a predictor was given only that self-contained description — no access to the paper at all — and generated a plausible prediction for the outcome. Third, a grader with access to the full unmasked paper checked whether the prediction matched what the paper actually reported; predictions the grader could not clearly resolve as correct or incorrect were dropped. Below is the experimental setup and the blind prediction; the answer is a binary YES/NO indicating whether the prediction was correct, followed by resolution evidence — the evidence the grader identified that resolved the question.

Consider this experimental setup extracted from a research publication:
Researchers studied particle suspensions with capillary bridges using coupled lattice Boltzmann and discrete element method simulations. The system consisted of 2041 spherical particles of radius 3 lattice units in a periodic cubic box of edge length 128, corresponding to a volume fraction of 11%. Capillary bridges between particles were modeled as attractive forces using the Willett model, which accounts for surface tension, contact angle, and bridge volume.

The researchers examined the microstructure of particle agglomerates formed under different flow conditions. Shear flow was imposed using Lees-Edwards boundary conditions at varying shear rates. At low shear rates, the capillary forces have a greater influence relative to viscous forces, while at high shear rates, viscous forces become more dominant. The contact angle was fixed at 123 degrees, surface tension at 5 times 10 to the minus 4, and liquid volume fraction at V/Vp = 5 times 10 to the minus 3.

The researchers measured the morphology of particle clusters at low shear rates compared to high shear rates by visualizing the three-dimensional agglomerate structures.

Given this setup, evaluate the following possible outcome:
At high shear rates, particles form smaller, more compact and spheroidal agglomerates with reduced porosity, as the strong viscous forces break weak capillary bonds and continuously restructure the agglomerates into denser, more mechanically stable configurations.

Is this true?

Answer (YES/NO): NO